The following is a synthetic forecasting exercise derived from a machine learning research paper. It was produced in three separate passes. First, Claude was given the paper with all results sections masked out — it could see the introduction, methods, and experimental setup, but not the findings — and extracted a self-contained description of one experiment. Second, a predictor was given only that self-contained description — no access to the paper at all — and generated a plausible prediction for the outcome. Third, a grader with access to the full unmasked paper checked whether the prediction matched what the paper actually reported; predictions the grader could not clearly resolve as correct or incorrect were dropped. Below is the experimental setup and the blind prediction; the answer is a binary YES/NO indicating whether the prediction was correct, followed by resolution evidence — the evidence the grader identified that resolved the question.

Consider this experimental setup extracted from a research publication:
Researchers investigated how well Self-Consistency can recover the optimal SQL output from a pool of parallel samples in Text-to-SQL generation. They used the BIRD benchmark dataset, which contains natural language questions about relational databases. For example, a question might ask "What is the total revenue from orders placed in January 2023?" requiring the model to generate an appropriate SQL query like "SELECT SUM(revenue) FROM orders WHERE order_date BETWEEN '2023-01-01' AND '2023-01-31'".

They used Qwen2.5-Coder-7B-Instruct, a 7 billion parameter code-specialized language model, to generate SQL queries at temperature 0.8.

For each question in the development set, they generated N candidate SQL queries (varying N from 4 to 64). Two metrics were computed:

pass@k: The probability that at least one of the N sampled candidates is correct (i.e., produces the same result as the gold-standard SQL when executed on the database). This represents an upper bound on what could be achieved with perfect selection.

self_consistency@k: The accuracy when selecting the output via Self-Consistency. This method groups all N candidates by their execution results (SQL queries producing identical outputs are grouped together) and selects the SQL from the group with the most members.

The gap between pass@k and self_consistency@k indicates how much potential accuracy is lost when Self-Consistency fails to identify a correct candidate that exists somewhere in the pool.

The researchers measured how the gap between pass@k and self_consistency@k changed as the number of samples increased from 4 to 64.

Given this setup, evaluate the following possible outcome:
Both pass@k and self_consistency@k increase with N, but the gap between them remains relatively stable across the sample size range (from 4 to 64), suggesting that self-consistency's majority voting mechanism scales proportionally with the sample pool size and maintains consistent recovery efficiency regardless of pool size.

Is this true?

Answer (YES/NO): NO